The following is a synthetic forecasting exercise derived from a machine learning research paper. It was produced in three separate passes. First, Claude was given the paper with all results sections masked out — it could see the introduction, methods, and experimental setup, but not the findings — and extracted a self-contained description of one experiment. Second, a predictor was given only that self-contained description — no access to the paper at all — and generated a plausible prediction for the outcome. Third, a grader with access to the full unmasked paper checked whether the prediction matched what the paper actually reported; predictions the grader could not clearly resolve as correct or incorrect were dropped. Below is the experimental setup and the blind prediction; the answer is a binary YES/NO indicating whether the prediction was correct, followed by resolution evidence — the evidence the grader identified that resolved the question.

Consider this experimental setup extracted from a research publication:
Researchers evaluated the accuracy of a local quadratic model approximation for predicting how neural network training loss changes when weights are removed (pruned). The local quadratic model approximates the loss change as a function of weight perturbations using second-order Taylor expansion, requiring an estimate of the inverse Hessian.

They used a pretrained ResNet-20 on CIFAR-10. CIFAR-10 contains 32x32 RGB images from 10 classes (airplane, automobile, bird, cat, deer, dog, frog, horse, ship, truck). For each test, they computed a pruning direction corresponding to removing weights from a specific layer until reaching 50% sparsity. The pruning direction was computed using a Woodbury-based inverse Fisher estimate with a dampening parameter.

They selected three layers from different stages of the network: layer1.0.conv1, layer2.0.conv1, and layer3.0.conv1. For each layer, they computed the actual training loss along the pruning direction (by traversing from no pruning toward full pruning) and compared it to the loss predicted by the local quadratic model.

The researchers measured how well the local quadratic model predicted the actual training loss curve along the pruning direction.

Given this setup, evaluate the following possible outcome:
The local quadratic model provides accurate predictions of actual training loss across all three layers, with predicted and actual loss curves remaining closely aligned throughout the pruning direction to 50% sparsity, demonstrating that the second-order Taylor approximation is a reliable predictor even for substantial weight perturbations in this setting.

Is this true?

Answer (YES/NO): YES